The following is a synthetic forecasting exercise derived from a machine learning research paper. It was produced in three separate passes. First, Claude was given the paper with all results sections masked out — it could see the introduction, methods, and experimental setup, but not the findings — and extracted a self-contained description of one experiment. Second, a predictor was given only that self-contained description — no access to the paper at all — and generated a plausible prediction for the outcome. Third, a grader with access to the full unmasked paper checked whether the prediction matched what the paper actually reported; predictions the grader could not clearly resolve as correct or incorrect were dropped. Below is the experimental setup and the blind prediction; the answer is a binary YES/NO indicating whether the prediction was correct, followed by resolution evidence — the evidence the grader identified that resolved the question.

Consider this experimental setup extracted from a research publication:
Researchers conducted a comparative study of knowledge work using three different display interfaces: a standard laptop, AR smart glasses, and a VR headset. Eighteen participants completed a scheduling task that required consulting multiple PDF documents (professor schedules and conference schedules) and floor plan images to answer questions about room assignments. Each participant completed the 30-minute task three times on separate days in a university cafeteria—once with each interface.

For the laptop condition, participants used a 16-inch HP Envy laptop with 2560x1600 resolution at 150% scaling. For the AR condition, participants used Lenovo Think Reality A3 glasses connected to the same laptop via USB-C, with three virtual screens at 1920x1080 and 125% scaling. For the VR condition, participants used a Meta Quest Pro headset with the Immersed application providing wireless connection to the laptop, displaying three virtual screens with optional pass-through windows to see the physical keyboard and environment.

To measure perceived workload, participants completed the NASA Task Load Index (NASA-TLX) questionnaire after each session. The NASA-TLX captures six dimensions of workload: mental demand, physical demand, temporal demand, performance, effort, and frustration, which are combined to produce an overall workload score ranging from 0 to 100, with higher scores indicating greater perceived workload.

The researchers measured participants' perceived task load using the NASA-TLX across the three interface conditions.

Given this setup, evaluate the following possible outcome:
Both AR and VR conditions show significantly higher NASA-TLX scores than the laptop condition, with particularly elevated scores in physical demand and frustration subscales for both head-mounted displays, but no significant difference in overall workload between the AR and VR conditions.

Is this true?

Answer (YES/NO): NO